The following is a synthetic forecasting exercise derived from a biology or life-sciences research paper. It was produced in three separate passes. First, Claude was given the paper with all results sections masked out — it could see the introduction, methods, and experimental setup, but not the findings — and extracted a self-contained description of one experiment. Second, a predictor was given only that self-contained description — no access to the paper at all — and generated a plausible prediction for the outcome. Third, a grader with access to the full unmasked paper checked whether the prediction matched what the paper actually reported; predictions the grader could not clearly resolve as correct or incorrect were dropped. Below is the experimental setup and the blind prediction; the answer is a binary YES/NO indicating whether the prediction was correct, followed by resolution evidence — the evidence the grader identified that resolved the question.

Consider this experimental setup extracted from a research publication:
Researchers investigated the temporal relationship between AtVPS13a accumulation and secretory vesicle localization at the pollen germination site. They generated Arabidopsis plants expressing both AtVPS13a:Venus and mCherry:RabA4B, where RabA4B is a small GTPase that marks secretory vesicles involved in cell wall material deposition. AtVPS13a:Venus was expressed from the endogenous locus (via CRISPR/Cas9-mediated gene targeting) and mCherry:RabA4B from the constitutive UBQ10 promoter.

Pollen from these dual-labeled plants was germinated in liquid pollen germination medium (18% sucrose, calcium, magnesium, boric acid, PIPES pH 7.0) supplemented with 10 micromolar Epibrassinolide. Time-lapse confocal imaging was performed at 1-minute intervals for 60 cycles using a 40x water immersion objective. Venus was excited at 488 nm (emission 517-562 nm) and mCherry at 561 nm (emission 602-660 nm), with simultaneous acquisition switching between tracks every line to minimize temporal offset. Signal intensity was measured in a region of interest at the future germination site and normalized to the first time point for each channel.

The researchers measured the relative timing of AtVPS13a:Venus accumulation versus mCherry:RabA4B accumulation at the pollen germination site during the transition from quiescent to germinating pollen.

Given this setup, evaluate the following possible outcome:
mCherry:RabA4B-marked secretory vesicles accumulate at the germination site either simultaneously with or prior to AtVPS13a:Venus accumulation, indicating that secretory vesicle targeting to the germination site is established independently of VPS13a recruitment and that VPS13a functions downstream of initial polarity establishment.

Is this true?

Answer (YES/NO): YES